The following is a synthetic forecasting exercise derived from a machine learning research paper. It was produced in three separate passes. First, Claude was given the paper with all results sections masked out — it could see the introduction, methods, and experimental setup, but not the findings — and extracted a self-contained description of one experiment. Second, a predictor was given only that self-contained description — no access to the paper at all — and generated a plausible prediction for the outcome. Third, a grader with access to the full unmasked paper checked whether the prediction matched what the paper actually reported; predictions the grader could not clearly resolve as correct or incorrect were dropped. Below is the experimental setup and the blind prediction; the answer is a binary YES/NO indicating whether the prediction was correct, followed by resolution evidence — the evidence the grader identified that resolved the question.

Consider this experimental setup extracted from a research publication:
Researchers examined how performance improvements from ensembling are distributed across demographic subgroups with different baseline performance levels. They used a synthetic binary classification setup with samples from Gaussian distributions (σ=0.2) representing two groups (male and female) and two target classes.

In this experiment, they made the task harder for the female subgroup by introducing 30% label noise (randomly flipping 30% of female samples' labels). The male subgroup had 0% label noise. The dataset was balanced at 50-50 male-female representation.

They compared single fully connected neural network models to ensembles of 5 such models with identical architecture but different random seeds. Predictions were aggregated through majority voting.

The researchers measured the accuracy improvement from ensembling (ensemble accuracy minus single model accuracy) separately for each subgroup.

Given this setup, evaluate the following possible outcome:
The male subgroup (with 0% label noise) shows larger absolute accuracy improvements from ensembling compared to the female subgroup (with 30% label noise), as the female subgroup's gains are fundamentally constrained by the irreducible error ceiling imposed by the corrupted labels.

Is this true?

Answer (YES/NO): NO